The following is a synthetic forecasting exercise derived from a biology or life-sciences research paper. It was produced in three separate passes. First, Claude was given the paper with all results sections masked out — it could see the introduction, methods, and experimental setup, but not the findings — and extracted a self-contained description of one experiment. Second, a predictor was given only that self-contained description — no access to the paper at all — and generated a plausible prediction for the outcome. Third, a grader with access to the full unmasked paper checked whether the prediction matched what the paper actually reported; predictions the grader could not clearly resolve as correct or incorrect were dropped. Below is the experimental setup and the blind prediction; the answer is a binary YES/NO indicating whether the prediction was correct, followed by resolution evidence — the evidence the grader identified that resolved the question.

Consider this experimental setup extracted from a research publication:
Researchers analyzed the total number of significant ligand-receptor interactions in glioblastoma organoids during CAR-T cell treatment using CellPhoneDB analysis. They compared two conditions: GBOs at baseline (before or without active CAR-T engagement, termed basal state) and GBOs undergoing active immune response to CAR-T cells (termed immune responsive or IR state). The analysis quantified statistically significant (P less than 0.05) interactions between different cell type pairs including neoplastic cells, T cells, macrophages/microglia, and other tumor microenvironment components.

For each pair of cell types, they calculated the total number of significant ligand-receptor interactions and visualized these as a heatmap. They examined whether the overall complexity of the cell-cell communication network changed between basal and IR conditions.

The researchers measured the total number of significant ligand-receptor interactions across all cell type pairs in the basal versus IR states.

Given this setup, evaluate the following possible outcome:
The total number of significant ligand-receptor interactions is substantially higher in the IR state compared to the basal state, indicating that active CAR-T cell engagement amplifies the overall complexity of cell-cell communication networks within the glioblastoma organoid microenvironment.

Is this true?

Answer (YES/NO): NO